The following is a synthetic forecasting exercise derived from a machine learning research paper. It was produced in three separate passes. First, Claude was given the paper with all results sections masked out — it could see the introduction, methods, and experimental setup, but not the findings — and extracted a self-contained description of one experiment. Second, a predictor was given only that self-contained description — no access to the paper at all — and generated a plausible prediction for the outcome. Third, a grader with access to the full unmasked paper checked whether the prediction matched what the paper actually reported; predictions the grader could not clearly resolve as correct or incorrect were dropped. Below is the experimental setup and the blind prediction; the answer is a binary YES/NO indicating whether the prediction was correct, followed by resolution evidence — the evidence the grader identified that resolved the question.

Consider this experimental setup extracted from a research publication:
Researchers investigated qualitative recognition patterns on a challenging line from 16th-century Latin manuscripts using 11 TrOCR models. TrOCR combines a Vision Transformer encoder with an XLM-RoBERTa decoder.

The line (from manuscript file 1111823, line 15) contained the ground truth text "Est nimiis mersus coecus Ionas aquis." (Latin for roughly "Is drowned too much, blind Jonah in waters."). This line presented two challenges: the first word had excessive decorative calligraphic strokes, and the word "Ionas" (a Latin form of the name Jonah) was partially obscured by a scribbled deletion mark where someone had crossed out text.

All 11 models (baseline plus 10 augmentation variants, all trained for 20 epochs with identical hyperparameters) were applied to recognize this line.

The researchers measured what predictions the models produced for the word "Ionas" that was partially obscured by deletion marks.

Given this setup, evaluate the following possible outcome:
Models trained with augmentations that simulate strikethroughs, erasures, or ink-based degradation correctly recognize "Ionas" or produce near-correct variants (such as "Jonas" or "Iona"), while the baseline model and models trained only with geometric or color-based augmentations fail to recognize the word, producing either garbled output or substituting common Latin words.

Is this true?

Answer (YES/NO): NO